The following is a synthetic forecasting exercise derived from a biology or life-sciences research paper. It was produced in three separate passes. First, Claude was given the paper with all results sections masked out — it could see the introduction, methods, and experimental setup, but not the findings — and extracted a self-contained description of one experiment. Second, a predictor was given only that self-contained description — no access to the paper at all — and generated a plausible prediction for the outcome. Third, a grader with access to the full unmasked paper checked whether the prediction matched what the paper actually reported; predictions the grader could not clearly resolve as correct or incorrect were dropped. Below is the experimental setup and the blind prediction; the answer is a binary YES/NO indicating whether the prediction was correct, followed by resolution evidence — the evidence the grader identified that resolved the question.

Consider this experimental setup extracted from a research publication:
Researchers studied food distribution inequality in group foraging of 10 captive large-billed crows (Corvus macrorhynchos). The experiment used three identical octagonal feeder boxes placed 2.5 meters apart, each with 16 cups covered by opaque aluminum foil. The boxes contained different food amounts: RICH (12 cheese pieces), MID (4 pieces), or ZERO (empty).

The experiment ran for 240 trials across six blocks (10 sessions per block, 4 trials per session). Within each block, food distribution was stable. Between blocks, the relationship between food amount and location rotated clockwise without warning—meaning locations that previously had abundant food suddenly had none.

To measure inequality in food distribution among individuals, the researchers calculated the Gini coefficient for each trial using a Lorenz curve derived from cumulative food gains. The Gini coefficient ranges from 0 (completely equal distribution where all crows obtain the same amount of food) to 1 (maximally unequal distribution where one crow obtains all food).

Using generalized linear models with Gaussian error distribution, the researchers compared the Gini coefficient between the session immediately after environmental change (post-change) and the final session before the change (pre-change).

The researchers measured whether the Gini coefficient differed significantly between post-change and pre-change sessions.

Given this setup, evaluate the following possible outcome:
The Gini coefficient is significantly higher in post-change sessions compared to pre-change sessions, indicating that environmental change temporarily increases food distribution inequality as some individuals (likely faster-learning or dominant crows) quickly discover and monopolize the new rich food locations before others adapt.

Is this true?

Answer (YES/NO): YES